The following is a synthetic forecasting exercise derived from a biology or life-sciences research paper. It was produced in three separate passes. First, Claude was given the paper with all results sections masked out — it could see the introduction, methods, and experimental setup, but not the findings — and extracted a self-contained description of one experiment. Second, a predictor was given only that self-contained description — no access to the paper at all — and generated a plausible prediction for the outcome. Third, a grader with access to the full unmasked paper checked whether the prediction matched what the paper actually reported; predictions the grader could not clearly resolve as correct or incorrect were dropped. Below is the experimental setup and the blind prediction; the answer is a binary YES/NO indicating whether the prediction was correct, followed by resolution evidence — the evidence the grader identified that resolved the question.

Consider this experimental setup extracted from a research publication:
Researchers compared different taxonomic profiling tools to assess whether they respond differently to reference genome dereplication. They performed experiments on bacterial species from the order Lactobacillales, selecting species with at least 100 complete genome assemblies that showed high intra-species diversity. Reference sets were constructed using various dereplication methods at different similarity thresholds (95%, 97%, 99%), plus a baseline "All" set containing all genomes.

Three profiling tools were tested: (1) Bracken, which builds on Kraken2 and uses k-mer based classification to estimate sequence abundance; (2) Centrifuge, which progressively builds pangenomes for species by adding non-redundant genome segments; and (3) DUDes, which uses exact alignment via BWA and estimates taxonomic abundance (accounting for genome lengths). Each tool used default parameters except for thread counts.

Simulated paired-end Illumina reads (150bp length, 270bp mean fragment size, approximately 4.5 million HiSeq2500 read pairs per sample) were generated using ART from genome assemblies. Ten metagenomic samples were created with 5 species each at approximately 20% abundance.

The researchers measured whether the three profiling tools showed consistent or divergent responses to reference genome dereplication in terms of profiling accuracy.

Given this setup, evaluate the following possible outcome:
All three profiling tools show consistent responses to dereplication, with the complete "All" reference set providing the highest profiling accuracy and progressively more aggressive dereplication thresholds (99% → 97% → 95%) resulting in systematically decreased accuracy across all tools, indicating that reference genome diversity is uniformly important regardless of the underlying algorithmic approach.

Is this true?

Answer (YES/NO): NO